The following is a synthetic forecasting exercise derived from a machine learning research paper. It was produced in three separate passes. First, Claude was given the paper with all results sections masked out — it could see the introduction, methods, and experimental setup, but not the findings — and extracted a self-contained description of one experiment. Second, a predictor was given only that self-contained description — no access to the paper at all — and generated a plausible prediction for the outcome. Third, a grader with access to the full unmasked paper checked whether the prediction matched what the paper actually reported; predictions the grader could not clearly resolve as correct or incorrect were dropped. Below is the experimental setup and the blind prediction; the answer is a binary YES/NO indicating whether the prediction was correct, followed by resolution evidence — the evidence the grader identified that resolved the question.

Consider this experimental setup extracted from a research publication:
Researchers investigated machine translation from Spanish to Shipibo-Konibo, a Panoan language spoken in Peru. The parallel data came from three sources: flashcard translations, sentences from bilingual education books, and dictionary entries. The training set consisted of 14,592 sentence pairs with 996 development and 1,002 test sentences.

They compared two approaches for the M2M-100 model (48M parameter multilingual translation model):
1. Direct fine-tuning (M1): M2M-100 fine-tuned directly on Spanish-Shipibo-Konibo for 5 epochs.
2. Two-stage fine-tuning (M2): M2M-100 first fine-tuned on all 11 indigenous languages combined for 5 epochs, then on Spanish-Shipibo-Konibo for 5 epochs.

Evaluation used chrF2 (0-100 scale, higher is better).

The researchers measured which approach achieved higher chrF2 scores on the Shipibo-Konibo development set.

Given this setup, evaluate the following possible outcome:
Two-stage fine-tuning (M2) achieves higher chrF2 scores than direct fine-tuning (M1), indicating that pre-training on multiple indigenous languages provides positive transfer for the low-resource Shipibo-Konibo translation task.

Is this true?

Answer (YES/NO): YES